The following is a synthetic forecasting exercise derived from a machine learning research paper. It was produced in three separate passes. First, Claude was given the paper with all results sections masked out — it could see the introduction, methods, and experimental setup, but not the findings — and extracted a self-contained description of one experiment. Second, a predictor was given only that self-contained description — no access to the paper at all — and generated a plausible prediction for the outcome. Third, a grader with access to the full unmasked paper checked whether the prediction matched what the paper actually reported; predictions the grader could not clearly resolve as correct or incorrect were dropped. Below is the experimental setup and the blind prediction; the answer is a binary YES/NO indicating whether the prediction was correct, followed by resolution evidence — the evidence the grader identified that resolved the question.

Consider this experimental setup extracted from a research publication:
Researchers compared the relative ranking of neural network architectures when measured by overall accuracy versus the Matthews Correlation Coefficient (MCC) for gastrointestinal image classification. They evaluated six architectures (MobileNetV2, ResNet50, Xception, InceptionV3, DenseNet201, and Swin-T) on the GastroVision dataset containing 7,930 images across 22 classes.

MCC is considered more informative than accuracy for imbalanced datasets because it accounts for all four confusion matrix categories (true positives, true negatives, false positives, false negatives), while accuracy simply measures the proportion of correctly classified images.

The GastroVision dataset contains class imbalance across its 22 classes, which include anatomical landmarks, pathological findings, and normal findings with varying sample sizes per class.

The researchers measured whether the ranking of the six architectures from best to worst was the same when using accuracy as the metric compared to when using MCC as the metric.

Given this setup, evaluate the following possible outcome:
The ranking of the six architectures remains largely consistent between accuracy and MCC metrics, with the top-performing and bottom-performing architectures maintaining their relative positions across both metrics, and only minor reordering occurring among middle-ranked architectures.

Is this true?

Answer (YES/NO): YES